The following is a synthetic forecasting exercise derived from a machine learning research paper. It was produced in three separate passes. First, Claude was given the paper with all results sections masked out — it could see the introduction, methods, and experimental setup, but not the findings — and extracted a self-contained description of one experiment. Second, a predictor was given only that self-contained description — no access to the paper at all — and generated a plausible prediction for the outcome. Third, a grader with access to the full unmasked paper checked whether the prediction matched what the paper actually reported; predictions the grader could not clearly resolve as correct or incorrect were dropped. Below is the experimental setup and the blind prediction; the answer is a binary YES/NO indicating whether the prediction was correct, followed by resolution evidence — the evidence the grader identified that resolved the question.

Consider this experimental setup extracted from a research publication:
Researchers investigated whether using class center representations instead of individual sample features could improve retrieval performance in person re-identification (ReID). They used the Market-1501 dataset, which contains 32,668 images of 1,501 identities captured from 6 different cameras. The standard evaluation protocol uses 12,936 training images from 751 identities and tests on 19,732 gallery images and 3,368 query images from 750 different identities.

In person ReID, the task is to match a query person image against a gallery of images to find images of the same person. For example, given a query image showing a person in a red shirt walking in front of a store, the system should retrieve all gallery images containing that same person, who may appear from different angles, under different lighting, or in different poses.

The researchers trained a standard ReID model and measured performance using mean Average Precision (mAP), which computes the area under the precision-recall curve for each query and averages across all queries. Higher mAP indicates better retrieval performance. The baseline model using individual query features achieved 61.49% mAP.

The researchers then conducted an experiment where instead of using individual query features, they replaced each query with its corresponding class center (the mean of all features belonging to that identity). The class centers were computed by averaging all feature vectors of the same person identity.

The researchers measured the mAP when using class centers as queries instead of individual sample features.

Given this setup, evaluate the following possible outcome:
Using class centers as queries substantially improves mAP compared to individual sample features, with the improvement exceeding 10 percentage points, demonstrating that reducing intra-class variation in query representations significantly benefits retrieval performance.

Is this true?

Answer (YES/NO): YES